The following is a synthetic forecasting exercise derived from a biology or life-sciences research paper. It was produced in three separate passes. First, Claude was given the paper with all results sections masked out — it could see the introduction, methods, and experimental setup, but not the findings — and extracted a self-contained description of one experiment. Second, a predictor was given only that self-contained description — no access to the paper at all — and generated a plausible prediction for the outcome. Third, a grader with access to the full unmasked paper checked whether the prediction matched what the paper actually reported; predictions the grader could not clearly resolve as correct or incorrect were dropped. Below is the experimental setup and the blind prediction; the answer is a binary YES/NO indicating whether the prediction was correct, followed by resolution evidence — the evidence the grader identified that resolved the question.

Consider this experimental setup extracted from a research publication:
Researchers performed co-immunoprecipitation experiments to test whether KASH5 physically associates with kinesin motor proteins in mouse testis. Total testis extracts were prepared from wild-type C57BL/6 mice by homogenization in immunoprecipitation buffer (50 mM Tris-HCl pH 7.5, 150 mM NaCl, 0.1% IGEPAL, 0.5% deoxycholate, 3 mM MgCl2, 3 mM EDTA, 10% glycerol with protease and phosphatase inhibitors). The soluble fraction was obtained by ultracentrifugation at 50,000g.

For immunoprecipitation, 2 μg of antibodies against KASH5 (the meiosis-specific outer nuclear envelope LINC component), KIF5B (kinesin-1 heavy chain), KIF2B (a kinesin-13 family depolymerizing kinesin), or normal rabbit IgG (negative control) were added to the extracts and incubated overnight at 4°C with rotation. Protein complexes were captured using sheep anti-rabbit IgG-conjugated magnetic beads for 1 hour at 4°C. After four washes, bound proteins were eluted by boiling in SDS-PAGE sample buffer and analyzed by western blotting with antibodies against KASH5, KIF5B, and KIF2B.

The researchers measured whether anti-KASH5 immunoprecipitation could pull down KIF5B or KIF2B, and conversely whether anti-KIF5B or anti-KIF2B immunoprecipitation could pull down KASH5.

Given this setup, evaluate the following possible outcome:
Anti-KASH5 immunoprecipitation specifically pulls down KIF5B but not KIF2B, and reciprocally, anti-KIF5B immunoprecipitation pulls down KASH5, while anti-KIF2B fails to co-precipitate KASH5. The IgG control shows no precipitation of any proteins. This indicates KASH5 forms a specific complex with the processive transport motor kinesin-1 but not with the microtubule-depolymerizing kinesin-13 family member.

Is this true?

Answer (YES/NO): NO